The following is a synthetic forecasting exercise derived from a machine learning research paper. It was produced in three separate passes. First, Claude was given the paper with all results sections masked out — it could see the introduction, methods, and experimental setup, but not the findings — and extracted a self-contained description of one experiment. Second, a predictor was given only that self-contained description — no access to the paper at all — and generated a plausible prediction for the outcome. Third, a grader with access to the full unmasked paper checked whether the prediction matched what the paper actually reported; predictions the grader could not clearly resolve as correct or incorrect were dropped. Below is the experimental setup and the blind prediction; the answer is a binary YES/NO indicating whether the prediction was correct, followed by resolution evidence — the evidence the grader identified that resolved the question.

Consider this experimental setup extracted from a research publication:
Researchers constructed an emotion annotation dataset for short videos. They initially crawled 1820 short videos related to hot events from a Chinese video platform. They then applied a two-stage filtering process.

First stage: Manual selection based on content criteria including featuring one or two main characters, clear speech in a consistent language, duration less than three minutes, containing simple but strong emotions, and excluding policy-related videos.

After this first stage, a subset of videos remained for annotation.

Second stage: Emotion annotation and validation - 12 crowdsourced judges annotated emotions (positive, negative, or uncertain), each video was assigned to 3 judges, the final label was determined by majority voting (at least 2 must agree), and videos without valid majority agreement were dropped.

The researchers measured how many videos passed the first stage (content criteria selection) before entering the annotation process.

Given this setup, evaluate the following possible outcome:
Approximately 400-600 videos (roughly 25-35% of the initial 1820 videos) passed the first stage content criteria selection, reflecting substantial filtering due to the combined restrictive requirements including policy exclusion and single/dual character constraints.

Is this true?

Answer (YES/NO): NO